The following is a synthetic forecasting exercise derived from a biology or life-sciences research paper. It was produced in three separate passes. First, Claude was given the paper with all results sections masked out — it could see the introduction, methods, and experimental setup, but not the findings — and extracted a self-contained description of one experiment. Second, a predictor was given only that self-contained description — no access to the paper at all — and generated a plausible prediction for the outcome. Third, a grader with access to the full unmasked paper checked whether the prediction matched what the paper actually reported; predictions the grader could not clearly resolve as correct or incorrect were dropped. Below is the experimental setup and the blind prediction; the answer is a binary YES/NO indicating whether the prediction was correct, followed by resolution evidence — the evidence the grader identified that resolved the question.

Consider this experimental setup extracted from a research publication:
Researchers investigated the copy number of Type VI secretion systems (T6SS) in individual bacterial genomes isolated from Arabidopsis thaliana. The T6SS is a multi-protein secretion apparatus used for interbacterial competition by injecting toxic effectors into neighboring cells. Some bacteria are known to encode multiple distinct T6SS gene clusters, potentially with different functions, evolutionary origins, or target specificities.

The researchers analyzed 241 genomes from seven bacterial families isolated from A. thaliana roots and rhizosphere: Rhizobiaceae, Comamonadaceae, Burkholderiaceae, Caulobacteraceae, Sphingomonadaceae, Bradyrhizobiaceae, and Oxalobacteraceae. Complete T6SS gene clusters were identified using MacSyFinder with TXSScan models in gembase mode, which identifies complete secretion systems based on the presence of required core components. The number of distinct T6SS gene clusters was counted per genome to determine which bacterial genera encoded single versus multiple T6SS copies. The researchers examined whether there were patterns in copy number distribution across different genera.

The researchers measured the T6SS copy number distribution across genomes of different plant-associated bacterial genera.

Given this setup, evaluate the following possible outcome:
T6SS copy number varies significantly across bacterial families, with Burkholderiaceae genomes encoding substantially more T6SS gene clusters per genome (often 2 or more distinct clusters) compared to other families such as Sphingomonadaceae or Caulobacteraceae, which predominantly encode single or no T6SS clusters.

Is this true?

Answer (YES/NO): NO